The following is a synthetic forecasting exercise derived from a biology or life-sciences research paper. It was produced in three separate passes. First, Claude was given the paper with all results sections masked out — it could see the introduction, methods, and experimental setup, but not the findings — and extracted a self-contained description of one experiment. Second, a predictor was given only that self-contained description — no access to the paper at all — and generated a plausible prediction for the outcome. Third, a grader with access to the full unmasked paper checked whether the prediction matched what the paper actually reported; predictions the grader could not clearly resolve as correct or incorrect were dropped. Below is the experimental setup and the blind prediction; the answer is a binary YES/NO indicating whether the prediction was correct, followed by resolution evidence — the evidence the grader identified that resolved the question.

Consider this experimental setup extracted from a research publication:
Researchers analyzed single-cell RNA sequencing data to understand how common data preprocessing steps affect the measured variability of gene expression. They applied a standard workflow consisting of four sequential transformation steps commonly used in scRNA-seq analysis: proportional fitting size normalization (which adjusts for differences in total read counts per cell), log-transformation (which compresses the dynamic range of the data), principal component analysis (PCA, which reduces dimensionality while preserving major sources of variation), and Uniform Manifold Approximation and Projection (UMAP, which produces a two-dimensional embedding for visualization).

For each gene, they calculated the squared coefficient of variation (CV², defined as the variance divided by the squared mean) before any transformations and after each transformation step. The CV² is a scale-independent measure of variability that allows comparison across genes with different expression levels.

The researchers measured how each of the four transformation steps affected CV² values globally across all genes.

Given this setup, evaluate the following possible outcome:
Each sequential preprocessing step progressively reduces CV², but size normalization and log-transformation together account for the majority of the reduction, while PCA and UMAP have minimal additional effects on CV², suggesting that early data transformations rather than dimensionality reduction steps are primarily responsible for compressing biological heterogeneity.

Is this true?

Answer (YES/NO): NO